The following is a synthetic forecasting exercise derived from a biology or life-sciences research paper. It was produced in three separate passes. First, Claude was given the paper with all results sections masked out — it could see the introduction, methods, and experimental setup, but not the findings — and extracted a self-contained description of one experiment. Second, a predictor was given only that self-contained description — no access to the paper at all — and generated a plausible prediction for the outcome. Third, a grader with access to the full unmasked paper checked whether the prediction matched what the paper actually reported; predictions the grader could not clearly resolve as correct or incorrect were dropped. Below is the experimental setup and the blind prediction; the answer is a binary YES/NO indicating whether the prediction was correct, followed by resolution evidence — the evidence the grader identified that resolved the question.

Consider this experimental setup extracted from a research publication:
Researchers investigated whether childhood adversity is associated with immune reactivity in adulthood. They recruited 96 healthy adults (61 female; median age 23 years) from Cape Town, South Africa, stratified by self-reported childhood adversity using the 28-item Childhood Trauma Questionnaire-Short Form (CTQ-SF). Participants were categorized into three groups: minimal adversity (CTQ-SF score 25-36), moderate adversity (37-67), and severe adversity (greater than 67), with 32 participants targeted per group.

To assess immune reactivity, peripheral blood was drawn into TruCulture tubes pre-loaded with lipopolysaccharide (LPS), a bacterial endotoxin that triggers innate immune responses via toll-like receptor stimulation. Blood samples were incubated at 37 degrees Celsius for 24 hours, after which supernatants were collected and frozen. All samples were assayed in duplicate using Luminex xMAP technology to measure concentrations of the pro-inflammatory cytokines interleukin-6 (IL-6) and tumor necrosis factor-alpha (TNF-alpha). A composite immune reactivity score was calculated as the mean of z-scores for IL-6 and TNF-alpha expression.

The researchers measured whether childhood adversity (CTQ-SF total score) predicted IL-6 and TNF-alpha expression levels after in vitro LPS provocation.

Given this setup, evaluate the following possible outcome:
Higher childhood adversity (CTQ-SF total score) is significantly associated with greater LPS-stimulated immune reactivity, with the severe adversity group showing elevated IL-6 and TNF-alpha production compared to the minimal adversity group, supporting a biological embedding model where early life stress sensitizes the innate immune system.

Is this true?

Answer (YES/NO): NO